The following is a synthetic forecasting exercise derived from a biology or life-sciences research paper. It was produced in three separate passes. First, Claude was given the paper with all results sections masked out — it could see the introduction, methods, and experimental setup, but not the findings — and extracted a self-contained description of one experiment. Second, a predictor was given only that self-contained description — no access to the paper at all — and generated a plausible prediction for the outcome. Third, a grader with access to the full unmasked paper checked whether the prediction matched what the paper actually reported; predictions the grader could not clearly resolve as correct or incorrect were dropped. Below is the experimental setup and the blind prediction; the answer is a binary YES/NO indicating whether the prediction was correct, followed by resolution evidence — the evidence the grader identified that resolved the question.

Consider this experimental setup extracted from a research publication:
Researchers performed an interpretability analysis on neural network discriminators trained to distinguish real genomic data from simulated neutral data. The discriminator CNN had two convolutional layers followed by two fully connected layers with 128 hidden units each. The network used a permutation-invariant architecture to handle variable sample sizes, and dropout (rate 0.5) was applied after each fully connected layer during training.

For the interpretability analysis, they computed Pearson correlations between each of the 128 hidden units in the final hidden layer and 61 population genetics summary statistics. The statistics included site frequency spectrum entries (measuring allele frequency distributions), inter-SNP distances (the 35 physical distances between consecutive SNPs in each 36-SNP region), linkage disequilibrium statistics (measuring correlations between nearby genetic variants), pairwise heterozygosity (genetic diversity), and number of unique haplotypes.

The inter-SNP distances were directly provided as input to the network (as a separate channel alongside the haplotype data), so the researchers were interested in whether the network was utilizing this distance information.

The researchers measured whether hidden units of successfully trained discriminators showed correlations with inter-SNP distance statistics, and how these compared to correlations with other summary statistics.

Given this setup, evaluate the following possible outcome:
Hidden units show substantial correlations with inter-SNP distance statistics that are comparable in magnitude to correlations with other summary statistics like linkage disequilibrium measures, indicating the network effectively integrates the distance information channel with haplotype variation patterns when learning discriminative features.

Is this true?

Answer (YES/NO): NO